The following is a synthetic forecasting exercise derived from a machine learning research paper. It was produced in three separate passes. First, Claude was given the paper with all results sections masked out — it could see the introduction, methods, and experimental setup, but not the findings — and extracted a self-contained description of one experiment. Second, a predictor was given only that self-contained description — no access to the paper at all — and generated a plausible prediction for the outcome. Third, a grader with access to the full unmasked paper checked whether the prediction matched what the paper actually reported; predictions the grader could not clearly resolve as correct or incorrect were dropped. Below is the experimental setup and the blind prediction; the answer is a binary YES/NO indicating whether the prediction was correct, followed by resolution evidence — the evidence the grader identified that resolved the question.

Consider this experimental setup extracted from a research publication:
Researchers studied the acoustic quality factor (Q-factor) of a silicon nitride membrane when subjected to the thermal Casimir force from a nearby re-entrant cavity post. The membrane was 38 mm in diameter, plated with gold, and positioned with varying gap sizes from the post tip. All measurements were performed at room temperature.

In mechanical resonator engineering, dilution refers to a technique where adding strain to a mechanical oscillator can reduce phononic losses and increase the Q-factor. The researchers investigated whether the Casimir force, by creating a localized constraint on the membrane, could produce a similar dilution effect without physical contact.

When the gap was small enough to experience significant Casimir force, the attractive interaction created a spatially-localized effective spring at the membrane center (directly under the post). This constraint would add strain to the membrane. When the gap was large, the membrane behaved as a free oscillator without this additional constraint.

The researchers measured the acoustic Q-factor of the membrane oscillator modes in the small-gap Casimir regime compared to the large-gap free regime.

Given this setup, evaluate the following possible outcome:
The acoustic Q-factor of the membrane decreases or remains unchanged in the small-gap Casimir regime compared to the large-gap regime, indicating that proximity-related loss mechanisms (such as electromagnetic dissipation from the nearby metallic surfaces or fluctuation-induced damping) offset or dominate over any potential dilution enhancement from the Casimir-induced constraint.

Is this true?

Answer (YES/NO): NO